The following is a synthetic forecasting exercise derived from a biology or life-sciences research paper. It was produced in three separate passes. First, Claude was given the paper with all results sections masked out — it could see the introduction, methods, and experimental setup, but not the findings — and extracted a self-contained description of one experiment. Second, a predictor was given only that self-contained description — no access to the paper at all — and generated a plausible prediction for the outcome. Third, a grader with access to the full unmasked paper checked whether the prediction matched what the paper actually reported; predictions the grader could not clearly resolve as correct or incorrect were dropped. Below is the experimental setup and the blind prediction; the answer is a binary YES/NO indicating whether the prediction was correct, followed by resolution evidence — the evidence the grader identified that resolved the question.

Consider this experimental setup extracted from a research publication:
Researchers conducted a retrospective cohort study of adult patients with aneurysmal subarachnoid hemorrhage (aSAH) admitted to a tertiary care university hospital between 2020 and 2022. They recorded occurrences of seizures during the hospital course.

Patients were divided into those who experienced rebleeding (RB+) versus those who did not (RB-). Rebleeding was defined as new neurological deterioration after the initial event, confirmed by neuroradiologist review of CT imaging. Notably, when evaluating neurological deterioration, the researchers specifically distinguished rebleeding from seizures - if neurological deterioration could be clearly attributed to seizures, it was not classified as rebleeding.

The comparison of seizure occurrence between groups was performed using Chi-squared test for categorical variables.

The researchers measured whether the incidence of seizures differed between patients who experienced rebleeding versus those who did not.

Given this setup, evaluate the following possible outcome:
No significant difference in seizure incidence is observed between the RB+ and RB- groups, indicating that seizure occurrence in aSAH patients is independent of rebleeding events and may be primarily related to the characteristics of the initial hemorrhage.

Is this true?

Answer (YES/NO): YES